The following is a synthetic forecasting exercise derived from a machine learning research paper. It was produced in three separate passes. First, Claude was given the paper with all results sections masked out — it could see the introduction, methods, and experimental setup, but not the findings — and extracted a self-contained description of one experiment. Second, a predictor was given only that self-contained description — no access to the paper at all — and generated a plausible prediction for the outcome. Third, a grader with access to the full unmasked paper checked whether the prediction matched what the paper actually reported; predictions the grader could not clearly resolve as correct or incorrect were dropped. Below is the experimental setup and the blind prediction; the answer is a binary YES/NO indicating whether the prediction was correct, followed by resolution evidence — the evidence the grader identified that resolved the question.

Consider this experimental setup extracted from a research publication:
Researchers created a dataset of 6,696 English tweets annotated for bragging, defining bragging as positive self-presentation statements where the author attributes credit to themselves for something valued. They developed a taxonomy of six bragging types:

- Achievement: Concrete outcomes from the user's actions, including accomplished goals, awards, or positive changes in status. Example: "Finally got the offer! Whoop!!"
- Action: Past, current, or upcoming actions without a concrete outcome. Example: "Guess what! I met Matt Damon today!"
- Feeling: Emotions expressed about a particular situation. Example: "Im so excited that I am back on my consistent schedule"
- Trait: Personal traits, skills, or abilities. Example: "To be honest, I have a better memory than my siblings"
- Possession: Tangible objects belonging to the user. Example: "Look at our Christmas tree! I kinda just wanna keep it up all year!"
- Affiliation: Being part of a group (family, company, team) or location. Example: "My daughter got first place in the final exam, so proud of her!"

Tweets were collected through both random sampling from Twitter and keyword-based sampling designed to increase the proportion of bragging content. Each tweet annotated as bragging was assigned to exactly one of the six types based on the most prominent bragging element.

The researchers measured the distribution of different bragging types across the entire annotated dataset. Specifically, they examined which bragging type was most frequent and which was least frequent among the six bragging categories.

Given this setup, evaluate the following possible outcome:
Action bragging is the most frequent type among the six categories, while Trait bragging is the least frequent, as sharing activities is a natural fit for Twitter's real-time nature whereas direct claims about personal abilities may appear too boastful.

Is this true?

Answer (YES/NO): NO